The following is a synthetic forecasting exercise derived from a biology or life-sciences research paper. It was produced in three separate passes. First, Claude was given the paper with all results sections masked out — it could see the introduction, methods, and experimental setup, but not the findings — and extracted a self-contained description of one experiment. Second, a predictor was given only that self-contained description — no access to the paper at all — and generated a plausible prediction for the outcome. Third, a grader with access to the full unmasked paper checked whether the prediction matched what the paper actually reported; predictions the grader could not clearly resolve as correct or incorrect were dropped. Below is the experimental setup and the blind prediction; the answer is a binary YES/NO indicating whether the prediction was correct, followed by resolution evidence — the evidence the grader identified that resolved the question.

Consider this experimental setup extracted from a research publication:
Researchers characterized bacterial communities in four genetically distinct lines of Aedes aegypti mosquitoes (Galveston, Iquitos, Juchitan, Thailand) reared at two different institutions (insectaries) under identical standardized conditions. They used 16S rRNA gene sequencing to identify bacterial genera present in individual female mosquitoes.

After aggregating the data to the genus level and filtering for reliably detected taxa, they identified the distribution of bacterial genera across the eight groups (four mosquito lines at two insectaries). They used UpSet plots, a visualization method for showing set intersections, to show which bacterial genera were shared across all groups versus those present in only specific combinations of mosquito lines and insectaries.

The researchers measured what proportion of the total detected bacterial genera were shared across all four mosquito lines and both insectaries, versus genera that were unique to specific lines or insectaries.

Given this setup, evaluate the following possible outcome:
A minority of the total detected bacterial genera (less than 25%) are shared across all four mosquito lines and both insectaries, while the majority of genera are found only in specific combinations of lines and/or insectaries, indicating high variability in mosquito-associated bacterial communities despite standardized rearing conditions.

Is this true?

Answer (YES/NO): NO